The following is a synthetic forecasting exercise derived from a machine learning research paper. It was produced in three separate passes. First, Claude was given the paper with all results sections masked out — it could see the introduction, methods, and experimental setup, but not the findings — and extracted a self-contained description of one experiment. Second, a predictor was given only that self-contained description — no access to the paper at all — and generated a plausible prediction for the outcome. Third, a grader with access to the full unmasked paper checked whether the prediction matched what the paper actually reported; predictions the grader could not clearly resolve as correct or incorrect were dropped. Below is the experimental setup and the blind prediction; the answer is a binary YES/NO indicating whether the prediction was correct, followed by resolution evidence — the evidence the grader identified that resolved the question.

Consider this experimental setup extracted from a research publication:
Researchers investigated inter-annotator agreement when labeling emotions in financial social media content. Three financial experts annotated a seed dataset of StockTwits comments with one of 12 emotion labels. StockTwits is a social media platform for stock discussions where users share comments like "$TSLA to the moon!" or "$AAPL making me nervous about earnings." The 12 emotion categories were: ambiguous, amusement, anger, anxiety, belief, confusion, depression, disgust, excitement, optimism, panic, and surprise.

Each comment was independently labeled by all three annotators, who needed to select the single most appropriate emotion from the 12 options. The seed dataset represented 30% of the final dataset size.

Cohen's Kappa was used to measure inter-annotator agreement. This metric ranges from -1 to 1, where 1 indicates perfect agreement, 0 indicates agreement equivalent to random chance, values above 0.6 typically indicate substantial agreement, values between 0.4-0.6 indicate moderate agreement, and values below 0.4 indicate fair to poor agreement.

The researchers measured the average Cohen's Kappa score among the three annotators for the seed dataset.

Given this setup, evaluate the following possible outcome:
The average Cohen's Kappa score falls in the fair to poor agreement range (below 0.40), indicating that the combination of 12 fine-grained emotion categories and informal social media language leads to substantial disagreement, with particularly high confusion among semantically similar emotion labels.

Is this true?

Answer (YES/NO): NO